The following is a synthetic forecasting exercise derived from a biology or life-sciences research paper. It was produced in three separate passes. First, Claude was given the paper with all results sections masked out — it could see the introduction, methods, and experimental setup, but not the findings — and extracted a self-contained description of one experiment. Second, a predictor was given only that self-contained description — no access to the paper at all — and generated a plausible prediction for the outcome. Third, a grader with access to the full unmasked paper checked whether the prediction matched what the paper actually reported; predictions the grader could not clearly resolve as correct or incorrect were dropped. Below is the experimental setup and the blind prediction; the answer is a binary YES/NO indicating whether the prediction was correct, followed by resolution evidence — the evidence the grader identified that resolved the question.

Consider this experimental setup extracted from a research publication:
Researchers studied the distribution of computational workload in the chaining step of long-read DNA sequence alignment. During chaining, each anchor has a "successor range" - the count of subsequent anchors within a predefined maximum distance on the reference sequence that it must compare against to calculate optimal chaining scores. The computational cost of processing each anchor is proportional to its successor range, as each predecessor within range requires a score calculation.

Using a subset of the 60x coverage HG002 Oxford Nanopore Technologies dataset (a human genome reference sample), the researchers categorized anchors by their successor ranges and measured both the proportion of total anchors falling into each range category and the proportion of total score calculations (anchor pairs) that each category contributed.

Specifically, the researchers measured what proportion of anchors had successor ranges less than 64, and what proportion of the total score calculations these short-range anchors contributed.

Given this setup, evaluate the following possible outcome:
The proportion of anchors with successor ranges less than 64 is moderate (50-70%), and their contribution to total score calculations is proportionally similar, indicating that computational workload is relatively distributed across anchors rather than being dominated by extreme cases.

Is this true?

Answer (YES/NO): NO